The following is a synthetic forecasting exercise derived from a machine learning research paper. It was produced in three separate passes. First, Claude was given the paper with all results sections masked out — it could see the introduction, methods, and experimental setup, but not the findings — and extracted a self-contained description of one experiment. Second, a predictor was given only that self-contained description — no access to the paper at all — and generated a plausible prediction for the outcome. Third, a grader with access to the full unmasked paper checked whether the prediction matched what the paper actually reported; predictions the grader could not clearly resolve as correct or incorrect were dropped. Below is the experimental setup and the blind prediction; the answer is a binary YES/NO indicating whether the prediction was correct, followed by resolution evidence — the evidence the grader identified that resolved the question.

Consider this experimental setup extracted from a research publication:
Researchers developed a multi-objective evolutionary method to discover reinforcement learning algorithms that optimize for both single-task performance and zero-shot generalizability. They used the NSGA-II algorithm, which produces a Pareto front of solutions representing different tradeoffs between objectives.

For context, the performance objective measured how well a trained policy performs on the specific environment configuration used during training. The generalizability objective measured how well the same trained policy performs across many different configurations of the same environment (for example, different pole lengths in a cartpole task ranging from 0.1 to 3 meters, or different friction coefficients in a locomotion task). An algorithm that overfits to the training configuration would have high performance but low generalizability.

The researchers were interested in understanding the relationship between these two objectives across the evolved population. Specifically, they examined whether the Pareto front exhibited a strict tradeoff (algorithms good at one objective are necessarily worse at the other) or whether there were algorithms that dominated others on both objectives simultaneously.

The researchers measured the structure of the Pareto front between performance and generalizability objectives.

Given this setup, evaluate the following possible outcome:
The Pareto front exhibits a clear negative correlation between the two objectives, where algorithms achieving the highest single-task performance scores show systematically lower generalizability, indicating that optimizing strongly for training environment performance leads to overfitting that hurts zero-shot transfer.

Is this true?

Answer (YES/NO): YES